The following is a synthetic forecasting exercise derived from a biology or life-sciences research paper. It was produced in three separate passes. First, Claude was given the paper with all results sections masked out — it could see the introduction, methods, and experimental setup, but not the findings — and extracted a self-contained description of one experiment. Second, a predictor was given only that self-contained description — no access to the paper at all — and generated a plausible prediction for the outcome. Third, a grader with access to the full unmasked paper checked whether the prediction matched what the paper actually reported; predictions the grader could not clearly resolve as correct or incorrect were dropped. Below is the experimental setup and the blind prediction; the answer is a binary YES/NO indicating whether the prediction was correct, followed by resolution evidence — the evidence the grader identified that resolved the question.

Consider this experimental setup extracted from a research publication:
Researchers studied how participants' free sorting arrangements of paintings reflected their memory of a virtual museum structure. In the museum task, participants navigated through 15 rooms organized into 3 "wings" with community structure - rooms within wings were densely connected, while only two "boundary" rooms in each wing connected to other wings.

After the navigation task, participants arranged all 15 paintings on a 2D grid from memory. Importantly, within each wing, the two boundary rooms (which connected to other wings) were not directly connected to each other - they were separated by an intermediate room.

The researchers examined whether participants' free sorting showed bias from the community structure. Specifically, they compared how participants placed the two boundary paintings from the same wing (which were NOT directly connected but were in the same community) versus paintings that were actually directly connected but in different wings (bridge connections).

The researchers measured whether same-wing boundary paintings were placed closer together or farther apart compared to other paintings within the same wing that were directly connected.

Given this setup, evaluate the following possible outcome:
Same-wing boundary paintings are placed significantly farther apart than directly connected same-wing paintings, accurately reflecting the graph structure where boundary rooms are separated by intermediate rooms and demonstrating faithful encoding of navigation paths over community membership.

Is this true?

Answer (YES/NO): YES